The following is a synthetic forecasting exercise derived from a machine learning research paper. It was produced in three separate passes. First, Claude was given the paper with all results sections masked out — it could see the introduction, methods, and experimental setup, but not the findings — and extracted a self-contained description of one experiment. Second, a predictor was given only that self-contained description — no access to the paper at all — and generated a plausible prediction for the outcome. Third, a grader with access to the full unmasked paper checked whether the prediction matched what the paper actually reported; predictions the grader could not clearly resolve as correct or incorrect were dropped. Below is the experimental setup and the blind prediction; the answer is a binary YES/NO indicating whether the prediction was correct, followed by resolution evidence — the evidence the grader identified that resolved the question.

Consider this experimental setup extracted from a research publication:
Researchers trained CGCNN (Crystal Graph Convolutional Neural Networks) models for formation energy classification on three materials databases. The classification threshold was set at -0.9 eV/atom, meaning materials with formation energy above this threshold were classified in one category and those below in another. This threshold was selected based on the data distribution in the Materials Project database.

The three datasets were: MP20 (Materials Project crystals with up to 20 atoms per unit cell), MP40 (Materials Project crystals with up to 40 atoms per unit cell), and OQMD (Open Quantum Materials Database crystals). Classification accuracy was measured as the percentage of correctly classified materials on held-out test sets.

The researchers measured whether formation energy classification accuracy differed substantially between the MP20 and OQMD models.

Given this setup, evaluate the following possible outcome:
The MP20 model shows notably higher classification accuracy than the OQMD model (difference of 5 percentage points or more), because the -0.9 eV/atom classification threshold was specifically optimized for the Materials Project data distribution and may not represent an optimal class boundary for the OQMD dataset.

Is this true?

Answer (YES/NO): NO